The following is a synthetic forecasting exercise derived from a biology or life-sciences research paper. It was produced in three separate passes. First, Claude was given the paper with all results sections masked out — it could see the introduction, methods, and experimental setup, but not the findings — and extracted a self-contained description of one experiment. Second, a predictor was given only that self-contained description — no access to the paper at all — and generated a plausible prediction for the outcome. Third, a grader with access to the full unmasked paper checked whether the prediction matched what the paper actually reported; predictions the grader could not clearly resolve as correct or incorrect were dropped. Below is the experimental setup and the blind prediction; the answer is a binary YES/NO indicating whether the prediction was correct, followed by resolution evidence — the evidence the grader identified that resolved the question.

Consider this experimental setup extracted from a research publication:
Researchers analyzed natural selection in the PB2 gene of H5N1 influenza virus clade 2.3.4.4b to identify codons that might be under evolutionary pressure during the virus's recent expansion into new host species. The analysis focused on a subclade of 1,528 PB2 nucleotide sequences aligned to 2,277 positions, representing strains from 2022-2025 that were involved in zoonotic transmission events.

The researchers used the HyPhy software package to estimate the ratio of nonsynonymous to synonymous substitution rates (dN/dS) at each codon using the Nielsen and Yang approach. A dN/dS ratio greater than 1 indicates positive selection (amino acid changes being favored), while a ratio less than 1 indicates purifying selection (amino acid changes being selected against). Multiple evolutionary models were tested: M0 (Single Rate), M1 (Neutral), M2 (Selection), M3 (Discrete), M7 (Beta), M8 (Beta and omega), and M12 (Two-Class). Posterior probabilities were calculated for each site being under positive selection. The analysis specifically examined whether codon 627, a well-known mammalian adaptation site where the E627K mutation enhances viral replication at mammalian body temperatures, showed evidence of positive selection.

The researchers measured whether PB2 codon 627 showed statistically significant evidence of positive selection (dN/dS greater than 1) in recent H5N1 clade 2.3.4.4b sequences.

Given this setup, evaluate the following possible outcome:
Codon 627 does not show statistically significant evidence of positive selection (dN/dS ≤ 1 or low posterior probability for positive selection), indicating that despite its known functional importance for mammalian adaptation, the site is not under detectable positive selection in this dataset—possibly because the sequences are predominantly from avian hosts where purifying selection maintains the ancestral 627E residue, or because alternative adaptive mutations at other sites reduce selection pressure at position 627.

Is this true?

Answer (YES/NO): NO